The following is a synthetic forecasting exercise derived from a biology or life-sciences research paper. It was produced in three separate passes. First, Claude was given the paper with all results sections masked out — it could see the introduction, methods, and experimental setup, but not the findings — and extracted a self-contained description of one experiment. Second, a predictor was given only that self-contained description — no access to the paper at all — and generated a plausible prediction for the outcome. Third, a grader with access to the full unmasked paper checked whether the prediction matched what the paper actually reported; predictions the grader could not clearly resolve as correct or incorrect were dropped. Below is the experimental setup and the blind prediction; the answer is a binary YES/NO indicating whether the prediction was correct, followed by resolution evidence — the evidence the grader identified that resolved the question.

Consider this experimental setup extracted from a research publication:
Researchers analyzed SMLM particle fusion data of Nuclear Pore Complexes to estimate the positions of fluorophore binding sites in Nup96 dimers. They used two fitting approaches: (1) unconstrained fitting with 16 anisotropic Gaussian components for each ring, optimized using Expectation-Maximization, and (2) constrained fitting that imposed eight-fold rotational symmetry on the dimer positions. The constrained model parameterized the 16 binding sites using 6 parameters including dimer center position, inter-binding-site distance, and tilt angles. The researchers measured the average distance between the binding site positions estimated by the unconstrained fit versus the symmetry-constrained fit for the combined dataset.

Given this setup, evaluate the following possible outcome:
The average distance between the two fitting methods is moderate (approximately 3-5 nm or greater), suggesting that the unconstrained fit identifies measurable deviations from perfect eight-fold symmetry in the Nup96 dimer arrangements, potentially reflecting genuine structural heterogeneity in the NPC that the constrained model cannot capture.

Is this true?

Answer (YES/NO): NO